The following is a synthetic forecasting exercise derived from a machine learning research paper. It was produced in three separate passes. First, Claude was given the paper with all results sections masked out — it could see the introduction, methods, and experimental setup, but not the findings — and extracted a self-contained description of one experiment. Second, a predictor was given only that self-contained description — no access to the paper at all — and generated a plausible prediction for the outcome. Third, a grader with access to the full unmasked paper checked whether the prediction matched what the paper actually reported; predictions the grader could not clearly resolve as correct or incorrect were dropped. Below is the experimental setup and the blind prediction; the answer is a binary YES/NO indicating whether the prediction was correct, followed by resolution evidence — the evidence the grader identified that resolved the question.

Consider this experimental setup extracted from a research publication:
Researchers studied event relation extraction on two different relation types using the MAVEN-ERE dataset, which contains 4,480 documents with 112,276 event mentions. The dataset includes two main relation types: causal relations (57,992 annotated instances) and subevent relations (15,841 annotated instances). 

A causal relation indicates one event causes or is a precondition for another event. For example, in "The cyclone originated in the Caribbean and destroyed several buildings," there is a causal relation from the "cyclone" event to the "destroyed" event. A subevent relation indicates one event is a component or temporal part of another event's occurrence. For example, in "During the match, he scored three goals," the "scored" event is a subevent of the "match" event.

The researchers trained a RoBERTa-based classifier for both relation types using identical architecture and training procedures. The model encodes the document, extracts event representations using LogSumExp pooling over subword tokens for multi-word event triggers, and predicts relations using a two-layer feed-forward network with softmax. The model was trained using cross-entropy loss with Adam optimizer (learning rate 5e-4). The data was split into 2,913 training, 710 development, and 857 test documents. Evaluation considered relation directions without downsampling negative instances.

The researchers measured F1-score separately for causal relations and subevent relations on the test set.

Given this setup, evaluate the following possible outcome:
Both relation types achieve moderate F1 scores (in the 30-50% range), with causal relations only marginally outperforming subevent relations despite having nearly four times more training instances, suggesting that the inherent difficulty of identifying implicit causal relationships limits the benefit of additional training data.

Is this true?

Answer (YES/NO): NO